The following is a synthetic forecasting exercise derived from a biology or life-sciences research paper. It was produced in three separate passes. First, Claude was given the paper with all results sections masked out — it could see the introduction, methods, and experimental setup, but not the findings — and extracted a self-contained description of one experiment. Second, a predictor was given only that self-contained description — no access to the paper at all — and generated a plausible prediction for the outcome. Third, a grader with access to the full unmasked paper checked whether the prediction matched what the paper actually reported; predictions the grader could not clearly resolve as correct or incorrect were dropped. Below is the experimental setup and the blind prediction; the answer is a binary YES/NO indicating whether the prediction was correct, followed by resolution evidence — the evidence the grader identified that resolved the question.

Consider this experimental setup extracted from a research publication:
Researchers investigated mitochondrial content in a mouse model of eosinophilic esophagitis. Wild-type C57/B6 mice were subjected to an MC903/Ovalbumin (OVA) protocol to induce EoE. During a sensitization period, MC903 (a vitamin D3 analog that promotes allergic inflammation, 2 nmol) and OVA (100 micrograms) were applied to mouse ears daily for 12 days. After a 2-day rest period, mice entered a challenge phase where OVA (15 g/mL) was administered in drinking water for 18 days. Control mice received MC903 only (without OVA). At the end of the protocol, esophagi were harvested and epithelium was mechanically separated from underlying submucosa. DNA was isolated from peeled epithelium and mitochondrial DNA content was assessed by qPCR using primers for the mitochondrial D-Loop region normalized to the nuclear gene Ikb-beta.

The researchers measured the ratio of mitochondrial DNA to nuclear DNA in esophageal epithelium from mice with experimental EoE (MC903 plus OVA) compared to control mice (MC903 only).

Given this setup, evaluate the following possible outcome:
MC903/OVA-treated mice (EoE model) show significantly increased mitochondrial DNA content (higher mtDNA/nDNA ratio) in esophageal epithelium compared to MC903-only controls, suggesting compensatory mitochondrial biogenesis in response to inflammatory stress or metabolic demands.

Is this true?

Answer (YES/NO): YES